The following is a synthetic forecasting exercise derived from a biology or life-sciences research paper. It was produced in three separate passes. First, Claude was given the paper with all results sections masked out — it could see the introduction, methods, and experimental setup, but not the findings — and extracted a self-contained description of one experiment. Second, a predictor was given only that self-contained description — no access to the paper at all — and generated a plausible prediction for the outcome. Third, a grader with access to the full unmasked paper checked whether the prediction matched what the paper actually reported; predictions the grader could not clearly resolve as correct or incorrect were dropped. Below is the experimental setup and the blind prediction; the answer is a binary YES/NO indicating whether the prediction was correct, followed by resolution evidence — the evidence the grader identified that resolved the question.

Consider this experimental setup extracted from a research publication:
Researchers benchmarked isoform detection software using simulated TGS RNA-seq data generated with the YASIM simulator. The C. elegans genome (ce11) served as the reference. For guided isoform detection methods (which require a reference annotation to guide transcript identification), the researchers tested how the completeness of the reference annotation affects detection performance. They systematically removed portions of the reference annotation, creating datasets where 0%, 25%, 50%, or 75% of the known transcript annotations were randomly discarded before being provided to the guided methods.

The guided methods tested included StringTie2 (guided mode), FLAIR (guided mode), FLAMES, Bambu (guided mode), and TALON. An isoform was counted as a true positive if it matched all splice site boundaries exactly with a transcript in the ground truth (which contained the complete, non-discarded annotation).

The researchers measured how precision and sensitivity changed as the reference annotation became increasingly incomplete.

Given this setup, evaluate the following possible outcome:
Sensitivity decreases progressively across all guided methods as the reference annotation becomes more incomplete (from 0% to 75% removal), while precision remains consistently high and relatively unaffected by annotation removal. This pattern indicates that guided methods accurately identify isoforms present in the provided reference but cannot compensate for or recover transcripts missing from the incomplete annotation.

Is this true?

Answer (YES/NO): NO